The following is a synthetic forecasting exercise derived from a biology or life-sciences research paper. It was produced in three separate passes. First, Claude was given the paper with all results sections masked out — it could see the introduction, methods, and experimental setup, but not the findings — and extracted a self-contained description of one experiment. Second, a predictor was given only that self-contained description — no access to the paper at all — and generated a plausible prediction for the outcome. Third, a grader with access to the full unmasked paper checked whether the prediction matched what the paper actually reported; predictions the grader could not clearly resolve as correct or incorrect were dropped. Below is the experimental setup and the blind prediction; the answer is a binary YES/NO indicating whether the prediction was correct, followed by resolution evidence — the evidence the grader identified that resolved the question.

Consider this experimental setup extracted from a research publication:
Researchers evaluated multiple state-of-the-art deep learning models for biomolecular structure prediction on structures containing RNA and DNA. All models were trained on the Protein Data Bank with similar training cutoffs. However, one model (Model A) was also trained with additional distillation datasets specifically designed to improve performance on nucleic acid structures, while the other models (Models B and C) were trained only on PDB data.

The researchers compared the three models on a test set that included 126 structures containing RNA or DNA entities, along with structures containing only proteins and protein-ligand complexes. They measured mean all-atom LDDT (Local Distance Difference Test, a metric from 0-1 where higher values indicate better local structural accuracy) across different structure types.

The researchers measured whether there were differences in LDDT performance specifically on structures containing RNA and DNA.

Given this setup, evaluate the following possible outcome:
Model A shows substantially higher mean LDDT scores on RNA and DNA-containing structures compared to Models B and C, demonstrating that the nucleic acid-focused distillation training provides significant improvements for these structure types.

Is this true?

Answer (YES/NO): NO